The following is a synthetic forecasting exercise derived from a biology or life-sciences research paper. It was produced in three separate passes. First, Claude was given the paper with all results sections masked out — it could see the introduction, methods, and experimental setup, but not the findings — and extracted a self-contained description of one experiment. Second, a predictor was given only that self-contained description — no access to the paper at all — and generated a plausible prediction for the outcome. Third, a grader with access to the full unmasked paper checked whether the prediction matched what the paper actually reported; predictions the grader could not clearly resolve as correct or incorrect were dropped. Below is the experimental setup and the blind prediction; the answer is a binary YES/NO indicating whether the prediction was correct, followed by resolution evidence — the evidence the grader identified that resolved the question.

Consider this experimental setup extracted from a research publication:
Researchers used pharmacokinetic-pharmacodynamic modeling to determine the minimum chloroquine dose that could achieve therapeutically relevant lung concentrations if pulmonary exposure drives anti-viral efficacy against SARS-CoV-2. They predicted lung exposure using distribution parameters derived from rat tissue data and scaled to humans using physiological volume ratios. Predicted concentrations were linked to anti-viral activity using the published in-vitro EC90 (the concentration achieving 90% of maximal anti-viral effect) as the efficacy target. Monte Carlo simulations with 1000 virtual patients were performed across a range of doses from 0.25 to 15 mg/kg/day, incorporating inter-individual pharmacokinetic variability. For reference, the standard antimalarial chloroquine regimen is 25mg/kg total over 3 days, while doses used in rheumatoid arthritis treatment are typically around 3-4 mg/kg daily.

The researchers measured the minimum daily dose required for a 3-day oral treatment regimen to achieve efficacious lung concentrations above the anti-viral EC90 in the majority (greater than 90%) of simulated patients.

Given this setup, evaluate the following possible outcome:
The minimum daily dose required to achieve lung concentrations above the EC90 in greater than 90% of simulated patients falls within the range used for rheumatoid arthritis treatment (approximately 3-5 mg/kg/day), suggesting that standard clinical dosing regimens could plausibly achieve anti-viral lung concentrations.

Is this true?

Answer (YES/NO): YES